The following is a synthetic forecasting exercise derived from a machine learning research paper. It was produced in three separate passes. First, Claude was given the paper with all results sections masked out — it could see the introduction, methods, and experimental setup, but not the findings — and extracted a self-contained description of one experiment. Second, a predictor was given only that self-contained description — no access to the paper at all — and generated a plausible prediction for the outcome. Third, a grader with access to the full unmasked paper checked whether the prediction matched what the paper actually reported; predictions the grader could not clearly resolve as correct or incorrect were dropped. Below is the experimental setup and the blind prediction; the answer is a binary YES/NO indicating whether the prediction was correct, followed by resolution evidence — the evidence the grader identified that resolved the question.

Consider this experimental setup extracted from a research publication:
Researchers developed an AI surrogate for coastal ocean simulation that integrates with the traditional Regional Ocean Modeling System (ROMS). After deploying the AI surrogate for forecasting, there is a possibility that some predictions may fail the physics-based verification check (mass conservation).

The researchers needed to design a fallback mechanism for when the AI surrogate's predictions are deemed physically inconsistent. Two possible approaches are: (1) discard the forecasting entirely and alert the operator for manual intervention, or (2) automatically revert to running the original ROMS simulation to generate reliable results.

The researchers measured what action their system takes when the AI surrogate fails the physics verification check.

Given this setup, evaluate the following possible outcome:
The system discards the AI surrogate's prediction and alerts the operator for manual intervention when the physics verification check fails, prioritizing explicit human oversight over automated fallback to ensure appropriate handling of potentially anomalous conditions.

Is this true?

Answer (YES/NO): NO